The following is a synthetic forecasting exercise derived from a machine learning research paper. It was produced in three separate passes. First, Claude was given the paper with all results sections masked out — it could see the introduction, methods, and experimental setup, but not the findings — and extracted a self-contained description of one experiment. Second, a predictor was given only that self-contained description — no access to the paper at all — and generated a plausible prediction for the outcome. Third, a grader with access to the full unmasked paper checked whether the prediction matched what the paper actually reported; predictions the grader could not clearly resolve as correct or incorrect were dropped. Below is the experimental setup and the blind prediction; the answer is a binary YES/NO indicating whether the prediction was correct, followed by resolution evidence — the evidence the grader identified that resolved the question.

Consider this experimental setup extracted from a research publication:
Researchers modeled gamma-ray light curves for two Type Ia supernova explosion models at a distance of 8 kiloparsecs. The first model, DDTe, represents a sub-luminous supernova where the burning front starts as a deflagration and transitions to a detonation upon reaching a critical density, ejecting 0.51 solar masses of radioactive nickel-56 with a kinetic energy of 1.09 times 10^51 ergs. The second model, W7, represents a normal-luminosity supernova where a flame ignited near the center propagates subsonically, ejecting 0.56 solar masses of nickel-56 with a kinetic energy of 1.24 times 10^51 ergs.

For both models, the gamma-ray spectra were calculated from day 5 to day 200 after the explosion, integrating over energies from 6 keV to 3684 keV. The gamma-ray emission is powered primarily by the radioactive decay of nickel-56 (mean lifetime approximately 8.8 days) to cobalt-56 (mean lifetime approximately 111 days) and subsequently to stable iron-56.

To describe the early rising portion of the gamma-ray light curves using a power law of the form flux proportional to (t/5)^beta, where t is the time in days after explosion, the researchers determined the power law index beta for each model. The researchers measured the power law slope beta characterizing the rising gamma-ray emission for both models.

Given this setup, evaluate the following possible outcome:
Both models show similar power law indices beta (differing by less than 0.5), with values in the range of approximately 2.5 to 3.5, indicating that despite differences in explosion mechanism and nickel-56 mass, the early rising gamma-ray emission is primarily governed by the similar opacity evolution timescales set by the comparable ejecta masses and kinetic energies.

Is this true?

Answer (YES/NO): NO